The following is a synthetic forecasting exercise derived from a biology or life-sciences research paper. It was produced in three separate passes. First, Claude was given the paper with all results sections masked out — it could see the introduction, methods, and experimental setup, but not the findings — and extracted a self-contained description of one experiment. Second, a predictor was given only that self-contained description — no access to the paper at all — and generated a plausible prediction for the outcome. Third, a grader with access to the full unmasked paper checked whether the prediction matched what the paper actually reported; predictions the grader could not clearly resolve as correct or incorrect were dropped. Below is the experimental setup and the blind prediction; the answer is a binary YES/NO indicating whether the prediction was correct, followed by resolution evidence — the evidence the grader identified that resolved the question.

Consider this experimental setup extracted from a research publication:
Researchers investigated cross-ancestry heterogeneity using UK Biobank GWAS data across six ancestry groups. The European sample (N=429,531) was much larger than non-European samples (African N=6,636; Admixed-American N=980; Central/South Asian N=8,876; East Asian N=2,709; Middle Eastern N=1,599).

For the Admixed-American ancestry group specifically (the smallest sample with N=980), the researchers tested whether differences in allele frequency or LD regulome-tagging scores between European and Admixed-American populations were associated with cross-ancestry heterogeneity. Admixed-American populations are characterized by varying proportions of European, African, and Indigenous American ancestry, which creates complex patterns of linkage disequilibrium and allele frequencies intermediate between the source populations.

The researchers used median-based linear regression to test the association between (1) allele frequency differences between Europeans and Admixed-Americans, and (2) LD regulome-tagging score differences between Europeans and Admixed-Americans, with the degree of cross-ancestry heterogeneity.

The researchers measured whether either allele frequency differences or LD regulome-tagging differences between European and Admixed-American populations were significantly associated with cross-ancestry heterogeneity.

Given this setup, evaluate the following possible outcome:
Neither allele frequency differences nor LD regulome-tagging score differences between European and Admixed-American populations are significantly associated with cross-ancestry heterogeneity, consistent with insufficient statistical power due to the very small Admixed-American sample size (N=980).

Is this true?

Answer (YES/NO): NO